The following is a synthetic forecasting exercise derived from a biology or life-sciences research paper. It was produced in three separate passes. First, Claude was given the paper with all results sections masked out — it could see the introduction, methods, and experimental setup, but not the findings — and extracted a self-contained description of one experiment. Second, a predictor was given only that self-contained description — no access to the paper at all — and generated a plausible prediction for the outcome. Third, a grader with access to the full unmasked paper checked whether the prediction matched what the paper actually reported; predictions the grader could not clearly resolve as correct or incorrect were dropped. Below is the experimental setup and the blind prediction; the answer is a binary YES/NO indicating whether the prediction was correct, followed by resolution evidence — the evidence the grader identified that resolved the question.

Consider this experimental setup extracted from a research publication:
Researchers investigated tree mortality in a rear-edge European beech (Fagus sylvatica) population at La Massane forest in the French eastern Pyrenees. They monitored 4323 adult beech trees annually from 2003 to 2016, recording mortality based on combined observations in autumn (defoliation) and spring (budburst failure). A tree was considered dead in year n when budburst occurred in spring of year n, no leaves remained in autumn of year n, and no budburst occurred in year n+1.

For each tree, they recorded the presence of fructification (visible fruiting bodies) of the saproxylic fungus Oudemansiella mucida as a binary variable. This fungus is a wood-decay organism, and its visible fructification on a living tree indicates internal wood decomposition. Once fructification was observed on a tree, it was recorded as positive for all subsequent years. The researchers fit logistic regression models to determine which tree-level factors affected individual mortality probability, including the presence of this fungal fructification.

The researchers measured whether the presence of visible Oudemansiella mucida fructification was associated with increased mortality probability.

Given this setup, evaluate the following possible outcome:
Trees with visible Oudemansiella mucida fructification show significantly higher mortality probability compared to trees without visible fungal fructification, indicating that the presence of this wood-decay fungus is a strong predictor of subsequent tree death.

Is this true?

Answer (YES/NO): NO